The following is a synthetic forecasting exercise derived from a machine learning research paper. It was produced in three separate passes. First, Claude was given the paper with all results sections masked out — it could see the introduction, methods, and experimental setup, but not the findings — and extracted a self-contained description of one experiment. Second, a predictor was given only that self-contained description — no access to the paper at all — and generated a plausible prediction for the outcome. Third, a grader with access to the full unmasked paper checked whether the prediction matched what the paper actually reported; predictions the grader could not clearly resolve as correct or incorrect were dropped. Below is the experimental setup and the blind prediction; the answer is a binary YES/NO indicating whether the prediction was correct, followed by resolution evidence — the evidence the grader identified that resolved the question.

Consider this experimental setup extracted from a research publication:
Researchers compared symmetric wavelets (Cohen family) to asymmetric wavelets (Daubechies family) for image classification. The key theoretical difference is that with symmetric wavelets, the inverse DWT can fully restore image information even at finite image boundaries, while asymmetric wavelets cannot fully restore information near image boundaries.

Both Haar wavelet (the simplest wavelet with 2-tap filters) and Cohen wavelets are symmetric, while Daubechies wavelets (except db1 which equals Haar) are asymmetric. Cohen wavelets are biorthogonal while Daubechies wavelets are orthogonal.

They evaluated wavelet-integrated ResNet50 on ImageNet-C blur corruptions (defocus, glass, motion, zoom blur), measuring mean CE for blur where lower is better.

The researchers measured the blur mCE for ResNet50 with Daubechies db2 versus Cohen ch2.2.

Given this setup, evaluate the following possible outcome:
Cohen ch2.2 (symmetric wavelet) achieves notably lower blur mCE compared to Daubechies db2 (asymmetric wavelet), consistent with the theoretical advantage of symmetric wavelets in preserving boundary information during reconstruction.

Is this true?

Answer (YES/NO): NO